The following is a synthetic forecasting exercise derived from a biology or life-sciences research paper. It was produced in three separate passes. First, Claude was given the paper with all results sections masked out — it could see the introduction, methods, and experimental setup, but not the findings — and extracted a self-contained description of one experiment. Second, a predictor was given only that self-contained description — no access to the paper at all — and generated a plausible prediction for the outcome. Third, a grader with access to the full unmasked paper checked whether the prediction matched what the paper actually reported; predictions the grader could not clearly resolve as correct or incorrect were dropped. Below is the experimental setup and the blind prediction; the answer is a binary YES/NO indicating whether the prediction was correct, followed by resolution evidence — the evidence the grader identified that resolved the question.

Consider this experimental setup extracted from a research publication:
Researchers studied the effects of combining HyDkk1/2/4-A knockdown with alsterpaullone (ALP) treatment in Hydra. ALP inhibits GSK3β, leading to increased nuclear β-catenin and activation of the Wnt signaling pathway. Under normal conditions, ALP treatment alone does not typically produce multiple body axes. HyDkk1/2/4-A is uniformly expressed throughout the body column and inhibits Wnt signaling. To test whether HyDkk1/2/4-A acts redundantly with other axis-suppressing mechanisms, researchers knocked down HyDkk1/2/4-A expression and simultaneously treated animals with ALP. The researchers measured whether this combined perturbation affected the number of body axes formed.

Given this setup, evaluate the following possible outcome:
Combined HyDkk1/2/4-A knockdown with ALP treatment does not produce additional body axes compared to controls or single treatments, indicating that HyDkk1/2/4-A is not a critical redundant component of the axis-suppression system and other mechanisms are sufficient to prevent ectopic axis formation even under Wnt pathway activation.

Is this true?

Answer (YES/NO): NO